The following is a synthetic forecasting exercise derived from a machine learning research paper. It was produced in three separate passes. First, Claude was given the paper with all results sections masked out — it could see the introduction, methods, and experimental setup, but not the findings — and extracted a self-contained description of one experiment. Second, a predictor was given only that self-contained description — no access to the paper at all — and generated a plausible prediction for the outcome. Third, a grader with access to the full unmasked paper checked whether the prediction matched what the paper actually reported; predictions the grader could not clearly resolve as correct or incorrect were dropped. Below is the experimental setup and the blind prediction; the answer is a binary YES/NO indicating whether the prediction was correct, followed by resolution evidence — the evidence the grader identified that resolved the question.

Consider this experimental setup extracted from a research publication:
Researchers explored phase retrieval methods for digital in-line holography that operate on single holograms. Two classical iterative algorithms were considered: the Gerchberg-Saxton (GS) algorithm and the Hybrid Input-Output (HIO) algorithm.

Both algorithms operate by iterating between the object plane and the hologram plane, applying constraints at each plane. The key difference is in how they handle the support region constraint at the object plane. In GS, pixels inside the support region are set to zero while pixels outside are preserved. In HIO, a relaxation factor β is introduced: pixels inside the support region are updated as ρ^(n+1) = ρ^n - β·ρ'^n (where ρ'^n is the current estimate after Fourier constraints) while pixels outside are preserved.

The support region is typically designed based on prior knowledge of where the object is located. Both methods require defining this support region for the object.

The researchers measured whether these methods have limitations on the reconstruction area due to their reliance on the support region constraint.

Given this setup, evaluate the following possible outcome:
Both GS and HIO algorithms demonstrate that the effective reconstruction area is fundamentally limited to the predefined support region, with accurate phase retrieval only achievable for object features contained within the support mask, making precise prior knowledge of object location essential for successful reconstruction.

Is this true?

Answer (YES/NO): YES